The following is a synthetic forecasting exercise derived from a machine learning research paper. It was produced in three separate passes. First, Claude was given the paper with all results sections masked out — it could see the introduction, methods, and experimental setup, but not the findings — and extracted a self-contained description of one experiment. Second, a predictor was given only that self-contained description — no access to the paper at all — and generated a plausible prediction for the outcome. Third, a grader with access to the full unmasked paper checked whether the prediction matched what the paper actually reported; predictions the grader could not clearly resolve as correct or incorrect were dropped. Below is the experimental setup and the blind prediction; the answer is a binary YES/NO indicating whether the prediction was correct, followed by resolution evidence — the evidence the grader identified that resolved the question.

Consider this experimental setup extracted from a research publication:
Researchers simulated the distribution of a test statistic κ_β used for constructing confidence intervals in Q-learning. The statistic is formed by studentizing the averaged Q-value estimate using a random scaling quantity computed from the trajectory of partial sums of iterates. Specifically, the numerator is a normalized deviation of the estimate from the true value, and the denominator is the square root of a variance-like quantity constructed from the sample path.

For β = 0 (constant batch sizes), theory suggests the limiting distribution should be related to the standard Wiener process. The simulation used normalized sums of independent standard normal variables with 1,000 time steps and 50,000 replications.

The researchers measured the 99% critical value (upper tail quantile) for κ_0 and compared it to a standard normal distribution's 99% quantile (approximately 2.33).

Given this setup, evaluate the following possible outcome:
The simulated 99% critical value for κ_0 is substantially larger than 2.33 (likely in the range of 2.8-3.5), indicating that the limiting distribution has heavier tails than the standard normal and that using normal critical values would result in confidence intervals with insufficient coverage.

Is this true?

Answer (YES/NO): NO